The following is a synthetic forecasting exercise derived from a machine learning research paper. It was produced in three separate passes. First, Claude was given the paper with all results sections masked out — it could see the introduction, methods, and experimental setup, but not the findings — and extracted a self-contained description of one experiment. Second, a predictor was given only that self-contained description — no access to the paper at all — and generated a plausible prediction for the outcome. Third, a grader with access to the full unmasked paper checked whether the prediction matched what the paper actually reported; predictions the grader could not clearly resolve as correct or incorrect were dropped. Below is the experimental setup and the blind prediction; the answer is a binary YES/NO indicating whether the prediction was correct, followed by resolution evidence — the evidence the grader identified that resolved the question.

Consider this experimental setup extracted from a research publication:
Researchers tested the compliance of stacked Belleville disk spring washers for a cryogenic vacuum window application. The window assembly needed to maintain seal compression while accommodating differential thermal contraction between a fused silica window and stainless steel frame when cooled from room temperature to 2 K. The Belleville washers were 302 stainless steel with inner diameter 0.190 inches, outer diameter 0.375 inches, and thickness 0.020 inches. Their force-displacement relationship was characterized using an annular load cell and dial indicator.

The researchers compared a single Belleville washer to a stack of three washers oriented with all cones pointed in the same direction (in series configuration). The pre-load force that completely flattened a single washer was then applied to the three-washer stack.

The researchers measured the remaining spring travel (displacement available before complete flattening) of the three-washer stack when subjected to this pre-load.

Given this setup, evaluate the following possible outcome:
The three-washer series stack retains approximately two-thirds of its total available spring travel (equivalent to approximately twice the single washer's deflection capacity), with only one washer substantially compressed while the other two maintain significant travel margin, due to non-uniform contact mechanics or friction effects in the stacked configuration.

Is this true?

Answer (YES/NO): NO